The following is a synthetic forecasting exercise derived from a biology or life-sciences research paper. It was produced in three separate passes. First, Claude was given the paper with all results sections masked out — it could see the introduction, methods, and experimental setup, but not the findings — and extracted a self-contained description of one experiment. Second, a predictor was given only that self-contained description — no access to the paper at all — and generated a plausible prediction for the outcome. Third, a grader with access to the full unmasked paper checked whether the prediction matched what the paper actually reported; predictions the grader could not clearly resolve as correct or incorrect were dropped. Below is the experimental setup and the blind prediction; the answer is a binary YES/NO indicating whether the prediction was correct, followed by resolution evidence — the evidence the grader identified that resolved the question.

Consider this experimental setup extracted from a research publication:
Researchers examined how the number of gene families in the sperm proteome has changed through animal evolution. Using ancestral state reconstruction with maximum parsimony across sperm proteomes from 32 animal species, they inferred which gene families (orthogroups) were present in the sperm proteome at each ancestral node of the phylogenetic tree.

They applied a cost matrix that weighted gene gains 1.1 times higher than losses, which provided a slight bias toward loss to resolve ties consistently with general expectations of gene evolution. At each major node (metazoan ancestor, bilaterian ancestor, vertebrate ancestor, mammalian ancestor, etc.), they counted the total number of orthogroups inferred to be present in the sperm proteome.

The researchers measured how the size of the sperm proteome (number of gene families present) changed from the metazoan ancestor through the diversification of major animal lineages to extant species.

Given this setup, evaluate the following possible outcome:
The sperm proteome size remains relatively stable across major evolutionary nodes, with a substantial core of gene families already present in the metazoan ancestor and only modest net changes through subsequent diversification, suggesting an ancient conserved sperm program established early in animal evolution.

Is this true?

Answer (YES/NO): NO